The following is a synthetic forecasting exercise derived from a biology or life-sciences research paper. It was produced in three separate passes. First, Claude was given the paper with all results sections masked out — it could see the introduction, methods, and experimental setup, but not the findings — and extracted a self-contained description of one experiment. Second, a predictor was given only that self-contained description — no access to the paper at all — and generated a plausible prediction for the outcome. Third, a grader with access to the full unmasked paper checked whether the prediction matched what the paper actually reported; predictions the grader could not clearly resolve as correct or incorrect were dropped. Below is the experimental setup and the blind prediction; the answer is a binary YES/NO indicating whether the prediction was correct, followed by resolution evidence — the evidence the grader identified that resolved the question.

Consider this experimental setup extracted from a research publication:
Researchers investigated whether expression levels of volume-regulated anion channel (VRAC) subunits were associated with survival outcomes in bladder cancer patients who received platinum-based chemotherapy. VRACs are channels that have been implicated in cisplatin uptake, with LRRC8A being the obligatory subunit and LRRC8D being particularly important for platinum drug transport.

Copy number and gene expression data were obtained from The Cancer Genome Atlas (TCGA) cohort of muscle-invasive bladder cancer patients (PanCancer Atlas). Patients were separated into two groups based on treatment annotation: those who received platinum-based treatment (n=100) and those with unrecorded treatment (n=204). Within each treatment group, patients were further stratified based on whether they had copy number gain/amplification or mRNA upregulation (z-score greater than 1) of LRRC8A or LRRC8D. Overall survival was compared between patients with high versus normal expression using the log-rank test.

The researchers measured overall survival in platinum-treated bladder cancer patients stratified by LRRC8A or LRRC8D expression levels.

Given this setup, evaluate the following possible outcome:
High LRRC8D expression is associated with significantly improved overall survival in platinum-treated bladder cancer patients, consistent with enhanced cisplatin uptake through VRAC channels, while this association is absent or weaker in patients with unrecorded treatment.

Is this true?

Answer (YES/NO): YES